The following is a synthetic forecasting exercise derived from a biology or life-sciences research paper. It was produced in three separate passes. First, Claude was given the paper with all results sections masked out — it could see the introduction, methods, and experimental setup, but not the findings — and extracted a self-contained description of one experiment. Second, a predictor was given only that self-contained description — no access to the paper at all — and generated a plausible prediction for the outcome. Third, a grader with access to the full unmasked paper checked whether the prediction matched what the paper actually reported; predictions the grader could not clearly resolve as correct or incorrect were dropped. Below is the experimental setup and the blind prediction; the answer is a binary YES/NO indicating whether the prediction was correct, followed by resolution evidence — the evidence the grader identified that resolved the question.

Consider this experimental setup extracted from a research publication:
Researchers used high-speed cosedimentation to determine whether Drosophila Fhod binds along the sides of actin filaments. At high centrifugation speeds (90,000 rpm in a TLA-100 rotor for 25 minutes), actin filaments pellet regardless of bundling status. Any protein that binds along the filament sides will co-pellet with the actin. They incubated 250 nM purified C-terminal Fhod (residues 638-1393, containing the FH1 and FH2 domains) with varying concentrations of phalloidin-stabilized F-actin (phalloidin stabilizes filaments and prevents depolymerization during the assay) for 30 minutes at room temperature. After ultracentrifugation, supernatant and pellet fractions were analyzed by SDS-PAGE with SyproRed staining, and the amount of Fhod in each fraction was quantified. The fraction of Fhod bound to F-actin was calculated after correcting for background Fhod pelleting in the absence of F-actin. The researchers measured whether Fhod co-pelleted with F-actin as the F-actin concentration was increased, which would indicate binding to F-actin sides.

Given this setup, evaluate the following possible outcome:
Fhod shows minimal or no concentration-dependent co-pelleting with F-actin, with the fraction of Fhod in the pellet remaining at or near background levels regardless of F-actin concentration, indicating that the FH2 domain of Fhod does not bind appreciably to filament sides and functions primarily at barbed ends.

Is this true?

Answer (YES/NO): NO